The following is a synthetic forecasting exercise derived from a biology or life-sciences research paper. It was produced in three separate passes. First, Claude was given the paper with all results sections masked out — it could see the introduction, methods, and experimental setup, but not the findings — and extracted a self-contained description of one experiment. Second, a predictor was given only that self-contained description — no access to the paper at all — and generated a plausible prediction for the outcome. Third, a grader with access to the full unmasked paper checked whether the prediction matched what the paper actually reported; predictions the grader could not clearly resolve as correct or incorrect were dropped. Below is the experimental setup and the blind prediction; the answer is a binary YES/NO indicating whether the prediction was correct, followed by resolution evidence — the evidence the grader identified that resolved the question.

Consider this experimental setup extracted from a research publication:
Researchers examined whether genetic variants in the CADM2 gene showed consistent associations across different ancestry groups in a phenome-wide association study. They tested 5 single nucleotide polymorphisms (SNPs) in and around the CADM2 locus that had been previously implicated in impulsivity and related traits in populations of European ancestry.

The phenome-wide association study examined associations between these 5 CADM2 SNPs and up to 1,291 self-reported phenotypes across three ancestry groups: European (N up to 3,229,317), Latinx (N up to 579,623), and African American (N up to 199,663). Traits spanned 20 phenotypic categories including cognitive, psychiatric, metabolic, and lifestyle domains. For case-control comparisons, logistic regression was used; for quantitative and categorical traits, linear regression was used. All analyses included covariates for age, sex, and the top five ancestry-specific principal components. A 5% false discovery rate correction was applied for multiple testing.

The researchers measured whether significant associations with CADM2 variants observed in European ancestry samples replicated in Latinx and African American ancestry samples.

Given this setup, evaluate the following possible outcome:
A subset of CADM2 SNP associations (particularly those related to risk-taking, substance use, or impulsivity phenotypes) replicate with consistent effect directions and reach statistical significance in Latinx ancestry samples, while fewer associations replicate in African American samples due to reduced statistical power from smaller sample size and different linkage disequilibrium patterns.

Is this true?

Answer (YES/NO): YES